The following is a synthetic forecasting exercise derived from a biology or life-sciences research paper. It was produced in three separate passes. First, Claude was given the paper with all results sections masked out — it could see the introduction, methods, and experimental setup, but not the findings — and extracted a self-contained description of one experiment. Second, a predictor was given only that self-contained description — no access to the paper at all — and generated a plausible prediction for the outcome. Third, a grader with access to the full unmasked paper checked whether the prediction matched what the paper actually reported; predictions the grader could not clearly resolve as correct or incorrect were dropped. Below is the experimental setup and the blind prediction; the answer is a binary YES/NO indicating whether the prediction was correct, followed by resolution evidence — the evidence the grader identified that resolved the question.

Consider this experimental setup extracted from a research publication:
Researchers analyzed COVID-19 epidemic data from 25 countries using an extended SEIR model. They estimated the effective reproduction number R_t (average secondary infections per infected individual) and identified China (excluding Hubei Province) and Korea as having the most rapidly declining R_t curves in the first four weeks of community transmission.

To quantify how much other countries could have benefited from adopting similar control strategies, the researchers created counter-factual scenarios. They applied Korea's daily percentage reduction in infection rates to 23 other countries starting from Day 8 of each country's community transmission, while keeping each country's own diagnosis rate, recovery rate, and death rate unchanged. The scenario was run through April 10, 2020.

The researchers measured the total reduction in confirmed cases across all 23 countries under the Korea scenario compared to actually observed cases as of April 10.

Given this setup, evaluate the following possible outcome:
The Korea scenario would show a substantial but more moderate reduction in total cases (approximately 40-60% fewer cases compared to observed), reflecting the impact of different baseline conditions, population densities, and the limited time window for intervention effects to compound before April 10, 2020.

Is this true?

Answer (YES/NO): NO